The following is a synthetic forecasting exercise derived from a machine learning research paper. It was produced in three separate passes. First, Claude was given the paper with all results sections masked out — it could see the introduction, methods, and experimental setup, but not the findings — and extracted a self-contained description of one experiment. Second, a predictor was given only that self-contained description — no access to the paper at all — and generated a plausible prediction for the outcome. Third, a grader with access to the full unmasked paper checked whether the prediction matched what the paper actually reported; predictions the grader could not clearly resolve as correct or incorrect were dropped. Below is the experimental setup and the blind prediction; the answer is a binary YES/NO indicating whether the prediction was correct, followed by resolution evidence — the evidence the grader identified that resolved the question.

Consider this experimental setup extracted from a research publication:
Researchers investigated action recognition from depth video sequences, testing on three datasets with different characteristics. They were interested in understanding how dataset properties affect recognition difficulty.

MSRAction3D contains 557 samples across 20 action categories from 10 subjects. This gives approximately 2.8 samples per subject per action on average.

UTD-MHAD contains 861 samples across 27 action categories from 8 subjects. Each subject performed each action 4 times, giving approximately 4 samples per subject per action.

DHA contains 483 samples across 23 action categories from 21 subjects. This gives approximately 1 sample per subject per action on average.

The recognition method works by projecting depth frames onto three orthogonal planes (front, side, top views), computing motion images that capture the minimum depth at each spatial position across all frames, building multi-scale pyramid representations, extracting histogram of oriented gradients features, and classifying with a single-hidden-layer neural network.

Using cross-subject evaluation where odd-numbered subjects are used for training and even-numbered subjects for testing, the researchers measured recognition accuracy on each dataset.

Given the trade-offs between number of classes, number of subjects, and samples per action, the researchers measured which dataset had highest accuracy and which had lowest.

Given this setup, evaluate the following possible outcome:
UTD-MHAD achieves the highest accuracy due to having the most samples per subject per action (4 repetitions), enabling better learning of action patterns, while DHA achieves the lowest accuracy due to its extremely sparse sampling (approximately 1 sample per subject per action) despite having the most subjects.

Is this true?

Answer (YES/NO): NO